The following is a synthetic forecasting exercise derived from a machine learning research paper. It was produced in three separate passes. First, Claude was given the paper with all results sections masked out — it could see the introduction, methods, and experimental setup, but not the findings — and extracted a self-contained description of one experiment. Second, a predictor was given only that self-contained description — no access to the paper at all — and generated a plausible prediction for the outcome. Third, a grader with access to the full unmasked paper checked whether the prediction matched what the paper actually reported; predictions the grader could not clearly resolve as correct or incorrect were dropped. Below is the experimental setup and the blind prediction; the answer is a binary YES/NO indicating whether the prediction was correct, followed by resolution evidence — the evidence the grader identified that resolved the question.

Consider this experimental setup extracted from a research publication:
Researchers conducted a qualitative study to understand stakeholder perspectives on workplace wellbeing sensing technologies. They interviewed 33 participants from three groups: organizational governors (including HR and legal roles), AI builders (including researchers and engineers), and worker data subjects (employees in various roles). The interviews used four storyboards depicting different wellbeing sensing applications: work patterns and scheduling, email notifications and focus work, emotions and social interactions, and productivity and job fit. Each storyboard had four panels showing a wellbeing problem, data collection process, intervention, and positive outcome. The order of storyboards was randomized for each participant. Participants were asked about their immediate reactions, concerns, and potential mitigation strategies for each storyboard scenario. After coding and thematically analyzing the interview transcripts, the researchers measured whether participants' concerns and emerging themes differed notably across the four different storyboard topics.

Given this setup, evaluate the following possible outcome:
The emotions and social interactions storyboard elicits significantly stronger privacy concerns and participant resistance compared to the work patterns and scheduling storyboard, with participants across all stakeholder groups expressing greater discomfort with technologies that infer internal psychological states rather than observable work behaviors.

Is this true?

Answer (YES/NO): NO